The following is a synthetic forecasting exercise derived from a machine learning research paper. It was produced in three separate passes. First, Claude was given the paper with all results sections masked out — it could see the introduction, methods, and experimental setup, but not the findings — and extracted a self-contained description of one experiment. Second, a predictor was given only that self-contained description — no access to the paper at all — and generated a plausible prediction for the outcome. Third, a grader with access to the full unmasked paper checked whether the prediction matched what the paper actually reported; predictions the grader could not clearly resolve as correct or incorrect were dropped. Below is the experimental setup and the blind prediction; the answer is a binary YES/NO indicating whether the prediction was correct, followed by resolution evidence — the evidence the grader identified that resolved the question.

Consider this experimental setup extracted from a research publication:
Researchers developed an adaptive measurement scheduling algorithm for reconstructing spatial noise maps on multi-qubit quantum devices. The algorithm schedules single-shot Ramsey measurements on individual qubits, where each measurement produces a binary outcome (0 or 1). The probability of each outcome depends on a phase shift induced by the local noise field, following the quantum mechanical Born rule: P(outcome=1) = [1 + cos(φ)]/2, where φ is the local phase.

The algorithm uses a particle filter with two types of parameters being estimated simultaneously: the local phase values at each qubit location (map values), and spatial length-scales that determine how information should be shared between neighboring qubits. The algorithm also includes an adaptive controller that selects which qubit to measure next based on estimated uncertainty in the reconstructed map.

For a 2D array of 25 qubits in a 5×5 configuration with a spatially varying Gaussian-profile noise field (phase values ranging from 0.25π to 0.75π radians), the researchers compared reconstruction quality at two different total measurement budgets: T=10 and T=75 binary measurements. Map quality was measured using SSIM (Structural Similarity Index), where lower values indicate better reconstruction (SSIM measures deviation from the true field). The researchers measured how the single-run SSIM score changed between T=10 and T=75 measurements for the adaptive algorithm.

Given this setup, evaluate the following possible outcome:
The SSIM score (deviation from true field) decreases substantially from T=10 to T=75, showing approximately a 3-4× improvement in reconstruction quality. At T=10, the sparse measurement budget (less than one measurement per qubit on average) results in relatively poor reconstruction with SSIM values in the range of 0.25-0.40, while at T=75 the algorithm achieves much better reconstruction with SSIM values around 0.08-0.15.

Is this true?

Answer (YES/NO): NO